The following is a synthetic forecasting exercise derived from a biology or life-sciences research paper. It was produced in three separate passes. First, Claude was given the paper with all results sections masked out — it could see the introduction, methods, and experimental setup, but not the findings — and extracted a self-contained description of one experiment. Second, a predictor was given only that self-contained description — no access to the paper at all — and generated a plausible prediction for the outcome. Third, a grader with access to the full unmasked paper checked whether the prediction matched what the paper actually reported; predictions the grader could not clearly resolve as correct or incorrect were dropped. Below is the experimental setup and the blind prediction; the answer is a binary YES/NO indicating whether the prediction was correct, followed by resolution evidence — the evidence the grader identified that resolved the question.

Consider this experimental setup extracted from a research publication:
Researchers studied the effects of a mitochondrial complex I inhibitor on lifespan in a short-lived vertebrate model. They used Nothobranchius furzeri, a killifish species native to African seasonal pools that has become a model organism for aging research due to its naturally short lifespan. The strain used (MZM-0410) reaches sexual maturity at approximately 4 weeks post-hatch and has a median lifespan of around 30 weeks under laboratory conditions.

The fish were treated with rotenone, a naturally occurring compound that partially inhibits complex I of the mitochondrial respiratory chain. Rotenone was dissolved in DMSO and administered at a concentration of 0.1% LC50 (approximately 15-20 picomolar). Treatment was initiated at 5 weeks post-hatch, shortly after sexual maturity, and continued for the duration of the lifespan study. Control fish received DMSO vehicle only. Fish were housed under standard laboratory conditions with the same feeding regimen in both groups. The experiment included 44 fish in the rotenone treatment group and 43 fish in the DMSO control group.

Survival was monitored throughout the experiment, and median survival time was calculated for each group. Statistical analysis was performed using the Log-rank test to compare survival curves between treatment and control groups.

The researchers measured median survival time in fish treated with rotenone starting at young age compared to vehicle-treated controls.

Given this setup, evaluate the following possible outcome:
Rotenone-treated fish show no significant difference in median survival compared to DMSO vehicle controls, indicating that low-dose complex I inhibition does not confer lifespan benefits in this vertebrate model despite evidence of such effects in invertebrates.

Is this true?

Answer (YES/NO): NO